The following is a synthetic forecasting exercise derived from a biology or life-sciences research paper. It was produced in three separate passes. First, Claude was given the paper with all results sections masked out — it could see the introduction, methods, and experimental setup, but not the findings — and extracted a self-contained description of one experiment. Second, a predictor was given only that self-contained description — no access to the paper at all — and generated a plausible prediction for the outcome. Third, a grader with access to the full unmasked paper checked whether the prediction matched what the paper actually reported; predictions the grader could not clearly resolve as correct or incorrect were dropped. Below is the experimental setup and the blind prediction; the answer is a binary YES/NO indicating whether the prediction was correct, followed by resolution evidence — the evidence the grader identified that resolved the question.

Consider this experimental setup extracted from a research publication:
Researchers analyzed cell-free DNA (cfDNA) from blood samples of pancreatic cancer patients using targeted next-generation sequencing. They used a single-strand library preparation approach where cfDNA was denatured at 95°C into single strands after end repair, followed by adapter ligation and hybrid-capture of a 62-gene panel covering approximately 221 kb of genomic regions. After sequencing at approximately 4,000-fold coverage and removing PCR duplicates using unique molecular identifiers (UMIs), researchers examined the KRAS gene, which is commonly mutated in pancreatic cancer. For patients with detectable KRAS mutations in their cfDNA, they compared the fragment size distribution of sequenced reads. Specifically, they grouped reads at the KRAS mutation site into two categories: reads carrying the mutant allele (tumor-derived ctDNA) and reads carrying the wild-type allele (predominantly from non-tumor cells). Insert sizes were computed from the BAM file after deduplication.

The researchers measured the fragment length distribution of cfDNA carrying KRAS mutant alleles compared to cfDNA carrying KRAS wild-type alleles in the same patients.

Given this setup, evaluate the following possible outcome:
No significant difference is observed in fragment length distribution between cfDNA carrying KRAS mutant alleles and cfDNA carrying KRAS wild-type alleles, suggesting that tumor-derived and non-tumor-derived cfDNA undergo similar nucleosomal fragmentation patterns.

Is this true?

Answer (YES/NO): NO